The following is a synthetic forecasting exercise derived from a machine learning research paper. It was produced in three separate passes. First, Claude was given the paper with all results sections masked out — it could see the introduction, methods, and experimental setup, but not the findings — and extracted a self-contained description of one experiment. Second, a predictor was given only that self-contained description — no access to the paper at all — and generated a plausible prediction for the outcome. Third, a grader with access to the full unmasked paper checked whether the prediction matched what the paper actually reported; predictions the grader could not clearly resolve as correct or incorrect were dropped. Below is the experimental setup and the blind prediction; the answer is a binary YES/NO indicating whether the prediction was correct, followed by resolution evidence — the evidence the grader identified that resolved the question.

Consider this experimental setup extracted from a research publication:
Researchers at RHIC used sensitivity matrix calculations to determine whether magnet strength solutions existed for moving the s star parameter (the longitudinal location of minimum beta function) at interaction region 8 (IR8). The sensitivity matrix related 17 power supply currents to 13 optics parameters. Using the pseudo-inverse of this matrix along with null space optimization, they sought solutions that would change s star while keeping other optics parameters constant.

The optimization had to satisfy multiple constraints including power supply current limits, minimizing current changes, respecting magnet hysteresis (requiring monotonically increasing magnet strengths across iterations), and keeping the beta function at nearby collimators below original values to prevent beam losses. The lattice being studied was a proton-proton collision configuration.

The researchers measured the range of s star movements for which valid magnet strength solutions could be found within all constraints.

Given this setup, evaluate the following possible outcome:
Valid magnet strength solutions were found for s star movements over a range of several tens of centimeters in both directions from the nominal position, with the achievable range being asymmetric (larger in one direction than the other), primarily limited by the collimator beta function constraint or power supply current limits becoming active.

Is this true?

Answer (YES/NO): NO